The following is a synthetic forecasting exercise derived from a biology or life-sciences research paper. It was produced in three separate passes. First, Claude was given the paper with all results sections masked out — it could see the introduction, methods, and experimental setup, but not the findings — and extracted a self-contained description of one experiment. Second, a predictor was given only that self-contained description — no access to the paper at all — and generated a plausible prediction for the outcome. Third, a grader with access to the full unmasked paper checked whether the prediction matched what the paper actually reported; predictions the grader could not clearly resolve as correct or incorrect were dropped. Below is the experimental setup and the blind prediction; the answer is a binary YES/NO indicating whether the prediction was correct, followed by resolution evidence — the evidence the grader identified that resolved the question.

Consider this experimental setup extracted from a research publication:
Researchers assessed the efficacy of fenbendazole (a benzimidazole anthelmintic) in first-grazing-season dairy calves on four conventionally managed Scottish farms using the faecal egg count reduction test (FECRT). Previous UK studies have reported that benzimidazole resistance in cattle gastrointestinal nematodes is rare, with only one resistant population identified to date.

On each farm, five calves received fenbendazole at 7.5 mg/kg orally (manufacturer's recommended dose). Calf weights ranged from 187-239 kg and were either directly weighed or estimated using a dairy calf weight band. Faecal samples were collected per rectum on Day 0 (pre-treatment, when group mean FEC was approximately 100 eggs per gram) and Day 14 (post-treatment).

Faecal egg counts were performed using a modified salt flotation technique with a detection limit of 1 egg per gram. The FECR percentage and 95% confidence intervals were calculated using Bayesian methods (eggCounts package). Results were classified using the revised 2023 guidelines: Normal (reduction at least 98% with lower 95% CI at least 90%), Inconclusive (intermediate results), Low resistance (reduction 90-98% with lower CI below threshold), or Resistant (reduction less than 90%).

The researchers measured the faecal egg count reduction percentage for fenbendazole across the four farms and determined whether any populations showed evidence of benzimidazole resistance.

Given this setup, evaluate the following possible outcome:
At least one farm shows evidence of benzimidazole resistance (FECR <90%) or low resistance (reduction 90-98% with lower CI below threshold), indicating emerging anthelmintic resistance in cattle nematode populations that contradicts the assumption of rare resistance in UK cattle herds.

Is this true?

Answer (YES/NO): YES